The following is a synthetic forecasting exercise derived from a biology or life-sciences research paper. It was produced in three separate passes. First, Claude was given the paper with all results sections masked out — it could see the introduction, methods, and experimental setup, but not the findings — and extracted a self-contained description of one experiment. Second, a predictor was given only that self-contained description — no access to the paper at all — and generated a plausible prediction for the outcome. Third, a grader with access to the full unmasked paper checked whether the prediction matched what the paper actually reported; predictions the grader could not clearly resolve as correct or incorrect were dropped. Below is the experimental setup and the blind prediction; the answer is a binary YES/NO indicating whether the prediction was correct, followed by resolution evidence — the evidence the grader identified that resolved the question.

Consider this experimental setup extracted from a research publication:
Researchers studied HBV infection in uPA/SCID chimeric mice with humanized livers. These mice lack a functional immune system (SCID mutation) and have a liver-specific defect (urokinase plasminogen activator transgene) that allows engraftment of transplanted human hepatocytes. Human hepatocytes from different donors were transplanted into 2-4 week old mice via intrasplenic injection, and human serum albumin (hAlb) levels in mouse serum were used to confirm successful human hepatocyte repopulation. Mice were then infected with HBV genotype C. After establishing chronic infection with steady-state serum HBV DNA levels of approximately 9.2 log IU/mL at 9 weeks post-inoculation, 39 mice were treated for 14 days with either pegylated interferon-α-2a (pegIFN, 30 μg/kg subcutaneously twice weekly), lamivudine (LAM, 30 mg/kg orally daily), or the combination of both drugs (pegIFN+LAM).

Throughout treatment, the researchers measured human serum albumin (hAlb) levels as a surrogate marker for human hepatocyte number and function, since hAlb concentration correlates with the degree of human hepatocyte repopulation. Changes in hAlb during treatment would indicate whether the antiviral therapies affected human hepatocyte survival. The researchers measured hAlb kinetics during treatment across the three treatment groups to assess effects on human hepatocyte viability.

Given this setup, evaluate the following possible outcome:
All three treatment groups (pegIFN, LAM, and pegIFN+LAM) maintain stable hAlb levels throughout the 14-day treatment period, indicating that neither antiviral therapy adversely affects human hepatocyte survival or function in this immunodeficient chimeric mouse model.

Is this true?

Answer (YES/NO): NO